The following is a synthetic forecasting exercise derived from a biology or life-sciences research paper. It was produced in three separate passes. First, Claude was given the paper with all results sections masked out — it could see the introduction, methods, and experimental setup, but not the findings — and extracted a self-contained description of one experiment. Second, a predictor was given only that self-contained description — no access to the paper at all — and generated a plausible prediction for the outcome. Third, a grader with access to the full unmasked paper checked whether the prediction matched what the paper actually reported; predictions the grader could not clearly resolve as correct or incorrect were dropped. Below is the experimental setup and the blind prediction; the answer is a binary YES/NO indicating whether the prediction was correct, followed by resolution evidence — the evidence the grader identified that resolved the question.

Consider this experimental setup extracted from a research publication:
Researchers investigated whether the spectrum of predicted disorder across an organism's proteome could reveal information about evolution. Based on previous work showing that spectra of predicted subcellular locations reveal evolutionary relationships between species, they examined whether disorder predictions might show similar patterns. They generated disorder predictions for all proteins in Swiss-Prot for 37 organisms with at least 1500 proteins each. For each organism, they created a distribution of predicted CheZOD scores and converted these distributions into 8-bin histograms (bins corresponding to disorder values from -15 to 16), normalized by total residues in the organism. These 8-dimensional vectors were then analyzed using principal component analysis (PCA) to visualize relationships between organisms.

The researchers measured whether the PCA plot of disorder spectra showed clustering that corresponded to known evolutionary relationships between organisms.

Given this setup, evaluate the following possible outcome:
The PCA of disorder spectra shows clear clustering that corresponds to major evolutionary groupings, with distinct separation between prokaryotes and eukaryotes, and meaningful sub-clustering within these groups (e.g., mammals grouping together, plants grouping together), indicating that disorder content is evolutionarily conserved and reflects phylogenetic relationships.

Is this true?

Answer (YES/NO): YES